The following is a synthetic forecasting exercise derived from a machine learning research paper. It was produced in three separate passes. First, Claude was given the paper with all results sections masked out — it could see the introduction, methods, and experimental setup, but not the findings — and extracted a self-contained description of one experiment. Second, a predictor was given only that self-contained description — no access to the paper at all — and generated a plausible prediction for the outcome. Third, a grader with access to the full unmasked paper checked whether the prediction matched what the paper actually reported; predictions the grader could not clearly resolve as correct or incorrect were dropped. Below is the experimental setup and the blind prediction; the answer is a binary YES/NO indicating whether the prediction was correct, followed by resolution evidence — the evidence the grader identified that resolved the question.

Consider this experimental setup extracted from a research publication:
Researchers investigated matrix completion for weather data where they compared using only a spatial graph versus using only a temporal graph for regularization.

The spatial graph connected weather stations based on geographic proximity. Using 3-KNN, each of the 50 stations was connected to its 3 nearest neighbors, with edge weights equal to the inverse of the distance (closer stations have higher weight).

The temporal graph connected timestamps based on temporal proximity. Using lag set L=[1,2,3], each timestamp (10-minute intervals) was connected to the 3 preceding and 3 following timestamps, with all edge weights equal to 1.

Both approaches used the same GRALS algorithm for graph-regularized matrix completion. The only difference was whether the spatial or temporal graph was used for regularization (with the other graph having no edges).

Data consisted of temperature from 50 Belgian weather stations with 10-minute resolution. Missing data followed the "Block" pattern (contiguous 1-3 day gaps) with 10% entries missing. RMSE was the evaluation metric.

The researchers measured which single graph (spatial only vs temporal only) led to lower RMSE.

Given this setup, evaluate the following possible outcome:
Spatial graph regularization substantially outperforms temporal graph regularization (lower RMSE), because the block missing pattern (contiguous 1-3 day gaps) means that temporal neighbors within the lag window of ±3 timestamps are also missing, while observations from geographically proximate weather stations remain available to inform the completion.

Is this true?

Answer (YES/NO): YES